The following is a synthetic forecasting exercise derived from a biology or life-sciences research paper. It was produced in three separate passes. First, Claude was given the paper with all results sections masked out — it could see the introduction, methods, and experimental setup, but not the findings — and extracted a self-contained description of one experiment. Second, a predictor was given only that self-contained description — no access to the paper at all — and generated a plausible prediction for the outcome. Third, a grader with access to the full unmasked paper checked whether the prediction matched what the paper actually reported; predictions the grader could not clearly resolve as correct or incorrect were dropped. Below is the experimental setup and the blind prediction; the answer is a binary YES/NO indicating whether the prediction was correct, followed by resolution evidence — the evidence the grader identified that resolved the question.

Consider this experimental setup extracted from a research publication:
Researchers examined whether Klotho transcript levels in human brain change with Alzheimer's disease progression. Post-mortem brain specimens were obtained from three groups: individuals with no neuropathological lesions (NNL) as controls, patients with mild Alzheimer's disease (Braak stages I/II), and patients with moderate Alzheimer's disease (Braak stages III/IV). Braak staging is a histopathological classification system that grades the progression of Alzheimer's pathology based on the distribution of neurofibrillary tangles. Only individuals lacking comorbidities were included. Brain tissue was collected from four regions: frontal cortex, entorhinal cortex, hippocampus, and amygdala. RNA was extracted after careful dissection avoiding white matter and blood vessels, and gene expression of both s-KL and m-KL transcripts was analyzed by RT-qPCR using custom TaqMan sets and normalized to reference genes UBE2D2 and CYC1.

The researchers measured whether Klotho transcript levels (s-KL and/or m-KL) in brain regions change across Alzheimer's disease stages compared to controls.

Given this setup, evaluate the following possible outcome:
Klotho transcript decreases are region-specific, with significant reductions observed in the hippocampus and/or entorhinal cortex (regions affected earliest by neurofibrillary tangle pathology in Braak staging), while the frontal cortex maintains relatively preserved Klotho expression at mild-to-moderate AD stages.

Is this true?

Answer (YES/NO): NO